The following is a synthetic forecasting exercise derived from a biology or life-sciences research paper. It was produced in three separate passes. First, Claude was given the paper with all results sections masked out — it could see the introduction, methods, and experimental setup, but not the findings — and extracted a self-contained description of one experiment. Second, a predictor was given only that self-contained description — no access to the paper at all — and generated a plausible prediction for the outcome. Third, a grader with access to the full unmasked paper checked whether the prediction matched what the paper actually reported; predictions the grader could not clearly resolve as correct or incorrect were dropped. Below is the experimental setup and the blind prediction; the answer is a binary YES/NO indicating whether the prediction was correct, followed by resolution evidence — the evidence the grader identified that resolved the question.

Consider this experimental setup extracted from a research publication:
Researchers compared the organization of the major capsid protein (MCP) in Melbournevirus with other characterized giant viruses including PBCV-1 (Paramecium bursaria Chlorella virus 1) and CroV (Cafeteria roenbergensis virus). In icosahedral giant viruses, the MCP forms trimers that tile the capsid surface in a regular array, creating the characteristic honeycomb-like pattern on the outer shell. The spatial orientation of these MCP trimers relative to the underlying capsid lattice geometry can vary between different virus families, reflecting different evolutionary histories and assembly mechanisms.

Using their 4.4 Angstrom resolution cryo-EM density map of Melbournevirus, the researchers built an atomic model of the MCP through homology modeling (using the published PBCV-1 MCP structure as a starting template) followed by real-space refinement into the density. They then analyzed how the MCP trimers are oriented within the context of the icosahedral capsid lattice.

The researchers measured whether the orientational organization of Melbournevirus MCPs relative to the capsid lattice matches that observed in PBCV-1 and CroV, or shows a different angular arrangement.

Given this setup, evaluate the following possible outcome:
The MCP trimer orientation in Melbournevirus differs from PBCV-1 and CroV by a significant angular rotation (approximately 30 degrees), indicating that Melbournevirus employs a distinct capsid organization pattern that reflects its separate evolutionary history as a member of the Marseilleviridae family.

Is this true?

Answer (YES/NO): NO